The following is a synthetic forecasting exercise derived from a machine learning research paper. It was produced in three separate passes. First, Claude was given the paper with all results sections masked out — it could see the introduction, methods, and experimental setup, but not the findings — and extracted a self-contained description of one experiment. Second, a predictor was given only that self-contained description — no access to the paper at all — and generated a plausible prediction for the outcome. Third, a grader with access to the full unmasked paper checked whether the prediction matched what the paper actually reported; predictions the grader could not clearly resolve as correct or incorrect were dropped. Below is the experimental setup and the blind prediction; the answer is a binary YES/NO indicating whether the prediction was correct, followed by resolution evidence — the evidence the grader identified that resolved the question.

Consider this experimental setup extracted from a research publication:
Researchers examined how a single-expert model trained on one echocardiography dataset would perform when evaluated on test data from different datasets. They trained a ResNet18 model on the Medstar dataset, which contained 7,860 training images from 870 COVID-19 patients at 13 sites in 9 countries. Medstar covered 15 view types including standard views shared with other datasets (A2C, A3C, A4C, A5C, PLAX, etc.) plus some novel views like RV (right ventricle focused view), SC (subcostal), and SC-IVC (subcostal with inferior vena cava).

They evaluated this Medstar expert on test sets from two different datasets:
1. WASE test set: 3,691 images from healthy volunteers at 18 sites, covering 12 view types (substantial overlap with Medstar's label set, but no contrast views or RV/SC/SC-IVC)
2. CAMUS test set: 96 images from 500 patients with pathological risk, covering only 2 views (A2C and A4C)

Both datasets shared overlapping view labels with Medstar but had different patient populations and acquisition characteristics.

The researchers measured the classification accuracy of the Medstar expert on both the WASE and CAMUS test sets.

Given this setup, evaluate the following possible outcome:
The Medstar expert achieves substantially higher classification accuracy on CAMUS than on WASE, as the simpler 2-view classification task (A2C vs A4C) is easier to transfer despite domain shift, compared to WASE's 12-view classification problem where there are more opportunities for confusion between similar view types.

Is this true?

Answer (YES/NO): NO